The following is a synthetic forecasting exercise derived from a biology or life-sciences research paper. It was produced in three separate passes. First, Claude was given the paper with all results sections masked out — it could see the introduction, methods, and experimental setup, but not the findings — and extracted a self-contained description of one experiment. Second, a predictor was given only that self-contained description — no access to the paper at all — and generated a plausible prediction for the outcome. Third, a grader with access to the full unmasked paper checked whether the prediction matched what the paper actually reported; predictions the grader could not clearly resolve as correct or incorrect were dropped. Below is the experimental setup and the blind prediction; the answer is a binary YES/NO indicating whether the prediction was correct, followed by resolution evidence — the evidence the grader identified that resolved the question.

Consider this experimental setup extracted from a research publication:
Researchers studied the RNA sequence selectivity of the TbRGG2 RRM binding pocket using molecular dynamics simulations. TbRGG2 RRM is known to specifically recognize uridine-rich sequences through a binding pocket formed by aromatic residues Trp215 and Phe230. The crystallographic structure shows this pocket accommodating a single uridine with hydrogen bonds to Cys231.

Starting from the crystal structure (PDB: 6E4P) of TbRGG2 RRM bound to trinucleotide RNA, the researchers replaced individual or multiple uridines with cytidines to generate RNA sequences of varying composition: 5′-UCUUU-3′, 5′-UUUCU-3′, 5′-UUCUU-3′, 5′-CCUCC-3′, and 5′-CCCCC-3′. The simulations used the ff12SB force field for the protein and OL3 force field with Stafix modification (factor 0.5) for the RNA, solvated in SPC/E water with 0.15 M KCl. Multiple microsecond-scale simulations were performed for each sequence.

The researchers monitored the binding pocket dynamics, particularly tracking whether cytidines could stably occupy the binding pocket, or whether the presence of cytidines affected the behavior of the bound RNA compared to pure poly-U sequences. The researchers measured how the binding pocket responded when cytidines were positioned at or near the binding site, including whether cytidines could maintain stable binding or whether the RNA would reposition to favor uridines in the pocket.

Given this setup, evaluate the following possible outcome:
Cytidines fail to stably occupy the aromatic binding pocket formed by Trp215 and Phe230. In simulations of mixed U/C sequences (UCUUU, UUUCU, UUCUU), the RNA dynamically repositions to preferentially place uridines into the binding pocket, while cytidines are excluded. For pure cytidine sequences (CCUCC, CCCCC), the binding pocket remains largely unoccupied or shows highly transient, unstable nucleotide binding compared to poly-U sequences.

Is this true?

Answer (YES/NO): YES